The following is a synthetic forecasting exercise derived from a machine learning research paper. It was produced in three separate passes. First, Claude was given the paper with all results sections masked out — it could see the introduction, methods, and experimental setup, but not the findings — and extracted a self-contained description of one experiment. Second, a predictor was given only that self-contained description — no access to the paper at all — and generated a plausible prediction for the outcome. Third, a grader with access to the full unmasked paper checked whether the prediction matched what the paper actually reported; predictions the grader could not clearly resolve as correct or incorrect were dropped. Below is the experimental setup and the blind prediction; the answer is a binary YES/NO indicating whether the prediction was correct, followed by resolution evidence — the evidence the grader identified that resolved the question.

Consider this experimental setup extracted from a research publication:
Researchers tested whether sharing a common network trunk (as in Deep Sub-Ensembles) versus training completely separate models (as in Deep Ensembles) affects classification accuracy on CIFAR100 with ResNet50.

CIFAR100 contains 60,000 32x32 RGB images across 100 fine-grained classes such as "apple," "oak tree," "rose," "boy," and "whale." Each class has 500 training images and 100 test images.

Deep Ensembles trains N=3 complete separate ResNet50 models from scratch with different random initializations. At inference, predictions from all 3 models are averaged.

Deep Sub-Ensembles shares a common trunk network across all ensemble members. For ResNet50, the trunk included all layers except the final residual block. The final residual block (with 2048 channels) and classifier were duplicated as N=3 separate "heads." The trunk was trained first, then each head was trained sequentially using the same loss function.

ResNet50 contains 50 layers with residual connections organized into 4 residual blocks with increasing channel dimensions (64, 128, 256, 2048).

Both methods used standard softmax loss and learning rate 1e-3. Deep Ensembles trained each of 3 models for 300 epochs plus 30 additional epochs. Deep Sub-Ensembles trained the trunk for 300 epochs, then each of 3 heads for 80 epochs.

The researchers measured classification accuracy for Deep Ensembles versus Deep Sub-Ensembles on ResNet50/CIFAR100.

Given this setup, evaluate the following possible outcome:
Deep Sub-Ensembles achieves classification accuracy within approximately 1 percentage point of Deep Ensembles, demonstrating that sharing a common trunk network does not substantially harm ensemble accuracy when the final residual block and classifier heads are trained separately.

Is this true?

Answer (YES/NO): NO